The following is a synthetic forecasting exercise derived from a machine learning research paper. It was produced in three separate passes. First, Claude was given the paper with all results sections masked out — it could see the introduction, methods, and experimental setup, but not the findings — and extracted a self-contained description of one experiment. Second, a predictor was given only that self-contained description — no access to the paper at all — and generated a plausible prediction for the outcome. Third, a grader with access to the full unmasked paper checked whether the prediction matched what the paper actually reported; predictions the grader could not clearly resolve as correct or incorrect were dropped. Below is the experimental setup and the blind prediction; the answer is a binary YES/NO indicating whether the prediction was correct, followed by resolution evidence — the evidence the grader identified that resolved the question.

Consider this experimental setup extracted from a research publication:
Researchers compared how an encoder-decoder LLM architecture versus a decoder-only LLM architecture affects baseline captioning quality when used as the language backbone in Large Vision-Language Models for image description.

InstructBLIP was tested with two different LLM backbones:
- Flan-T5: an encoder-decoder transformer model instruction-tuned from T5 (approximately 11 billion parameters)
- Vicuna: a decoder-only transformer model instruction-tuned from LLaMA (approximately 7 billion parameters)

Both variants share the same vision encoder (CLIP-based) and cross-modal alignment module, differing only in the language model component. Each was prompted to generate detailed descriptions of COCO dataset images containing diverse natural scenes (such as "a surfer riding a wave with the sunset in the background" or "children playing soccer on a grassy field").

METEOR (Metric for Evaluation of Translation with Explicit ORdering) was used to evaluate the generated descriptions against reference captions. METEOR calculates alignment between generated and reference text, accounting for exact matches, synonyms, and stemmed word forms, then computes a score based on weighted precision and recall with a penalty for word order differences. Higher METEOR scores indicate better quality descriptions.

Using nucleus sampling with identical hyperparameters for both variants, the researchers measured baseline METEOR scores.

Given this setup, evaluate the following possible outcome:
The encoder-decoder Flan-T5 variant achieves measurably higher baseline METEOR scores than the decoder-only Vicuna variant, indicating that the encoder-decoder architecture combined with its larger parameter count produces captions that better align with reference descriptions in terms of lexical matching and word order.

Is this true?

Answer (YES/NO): NO